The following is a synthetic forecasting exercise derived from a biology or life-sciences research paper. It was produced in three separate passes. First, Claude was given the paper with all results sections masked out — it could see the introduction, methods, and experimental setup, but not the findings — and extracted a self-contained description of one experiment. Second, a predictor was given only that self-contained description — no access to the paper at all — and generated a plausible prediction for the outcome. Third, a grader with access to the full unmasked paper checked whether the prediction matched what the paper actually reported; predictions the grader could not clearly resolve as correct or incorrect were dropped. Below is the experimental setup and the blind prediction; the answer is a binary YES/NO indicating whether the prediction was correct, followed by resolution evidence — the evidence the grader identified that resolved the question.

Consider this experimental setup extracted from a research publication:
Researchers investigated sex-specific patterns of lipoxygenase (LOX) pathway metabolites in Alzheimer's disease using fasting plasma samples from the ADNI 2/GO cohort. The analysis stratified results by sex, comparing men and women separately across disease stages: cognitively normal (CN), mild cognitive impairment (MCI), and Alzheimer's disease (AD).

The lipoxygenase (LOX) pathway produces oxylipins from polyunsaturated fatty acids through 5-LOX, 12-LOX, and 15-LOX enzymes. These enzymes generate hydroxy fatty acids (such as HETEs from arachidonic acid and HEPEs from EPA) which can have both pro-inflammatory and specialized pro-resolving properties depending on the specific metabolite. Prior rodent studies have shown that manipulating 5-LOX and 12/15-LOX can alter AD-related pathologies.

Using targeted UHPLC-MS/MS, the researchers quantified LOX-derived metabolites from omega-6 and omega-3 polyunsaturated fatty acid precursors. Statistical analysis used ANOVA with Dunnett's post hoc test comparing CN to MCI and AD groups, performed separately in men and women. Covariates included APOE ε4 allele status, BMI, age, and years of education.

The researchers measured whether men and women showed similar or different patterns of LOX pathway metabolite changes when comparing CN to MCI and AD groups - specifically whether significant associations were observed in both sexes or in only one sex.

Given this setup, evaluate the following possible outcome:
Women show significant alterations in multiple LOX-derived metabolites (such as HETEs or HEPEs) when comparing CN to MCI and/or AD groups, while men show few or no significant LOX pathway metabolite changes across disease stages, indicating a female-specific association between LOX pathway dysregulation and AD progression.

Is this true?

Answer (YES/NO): YES